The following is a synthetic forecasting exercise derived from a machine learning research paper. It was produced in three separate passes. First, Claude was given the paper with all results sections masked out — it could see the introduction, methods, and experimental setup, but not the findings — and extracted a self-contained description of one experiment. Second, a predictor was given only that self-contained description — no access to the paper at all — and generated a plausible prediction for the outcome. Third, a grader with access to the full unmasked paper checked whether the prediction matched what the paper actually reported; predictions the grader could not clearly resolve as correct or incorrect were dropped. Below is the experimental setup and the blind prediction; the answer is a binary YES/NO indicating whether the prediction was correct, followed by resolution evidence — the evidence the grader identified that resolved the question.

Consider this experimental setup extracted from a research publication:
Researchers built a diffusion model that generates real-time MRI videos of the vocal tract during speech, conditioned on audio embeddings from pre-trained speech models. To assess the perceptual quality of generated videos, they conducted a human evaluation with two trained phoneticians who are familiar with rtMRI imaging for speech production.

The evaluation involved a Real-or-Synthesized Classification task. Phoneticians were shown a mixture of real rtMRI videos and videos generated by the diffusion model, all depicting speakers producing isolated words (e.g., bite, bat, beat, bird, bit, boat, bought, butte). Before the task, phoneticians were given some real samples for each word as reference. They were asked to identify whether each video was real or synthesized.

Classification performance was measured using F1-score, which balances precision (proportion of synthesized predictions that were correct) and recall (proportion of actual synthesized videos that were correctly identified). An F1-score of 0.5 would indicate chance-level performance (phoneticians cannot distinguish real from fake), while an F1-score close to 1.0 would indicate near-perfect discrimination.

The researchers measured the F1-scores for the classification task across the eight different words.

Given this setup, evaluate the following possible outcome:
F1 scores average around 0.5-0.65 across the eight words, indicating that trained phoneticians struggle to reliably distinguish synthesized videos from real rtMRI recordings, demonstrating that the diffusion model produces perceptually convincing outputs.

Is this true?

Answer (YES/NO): NO